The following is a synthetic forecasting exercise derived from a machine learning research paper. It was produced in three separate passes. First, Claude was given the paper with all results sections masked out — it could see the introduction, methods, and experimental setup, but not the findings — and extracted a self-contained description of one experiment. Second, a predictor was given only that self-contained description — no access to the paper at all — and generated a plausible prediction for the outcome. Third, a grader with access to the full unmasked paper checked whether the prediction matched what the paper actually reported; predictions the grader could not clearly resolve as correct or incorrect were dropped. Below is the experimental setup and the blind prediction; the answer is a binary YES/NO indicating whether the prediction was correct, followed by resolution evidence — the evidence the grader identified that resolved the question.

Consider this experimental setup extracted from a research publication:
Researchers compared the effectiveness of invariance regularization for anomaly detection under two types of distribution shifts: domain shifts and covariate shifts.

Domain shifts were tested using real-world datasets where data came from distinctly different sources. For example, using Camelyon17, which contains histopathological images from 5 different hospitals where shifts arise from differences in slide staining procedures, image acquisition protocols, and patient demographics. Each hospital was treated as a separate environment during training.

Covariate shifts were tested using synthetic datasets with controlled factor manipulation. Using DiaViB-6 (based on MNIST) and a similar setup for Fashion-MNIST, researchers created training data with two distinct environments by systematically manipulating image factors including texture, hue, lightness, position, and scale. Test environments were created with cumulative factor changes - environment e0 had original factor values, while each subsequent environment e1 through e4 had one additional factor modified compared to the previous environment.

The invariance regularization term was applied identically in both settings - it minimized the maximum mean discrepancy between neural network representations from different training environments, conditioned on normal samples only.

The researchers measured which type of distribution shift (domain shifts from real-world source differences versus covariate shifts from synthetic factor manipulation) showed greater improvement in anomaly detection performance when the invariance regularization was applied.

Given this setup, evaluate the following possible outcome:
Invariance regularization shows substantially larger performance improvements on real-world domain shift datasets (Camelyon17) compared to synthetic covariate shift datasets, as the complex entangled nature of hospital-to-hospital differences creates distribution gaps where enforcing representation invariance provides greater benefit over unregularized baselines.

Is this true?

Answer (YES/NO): NO